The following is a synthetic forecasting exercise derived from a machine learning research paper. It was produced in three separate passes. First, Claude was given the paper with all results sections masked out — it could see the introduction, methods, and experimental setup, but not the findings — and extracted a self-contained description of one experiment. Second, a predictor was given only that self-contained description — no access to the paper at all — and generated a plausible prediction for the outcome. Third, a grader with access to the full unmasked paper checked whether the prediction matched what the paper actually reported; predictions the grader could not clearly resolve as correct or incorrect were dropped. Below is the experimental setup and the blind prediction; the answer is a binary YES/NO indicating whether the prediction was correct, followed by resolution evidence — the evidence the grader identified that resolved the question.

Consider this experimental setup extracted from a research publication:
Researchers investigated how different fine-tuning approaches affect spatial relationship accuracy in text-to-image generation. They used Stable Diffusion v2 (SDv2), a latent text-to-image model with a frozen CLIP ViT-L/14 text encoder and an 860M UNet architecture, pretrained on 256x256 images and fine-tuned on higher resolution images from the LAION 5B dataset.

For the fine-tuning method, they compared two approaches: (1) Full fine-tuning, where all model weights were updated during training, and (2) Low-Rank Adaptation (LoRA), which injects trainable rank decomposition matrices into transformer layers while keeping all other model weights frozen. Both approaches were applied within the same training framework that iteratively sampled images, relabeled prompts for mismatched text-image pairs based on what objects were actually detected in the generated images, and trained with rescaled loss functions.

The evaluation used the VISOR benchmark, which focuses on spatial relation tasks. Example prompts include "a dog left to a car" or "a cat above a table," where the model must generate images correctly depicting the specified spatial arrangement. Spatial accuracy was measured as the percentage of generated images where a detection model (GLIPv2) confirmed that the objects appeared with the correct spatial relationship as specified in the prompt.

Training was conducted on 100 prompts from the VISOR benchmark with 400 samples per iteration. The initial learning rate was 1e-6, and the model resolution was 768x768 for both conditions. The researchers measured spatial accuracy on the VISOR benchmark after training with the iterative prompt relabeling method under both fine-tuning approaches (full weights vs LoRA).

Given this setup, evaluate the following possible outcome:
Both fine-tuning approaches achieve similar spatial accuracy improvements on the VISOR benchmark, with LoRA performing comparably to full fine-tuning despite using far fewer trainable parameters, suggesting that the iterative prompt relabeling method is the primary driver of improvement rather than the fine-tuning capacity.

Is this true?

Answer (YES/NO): NO